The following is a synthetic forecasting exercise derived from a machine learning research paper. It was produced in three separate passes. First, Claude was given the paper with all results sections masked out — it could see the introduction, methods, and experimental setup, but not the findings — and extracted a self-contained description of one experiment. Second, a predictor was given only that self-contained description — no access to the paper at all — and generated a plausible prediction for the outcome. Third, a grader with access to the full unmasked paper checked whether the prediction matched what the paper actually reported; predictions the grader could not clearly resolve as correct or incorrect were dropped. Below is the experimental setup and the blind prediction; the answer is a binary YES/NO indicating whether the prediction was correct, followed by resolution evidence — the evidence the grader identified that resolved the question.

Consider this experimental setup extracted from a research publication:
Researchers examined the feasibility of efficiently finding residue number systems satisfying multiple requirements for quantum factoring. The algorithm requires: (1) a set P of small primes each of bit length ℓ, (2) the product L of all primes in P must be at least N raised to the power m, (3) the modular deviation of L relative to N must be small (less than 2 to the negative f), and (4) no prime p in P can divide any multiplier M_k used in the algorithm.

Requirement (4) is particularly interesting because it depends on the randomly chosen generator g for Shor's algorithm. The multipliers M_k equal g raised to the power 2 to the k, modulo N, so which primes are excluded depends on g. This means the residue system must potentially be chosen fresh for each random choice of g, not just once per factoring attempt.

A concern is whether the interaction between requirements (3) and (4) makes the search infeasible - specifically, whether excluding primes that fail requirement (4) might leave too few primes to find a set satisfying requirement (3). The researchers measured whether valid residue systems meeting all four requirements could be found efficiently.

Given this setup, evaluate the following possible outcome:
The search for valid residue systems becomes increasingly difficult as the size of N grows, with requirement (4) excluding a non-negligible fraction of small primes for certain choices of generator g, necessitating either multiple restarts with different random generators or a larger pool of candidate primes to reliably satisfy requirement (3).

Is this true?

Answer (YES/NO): NO